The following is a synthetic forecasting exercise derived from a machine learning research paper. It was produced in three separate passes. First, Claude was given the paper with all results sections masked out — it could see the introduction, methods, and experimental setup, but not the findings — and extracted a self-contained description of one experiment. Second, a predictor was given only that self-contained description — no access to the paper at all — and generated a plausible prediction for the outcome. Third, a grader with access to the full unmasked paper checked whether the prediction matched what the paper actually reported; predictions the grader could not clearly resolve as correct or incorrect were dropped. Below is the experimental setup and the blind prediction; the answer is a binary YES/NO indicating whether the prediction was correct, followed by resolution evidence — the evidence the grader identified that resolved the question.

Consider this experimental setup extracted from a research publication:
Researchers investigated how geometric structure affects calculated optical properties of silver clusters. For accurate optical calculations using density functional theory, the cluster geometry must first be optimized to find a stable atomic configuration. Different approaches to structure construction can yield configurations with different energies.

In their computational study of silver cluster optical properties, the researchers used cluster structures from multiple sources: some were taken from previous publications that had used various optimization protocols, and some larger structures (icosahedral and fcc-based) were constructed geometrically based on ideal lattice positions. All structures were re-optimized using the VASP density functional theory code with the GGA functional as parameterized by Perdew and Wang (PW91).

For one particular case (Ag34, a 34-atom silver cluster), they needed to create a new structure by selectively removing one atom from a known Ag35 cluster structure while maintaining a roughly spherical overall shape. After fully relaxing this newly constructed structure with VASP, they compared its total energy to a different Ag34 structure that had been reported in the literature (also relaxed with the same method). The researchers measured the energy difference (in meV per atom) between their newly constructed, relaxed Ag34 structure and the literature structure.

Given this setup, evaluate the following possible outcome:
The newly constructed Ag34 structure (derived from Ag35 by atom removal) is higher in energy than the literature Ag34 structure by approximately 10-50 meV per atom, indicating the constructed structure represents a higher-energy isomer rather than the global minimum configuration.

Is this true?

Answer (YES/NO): NO